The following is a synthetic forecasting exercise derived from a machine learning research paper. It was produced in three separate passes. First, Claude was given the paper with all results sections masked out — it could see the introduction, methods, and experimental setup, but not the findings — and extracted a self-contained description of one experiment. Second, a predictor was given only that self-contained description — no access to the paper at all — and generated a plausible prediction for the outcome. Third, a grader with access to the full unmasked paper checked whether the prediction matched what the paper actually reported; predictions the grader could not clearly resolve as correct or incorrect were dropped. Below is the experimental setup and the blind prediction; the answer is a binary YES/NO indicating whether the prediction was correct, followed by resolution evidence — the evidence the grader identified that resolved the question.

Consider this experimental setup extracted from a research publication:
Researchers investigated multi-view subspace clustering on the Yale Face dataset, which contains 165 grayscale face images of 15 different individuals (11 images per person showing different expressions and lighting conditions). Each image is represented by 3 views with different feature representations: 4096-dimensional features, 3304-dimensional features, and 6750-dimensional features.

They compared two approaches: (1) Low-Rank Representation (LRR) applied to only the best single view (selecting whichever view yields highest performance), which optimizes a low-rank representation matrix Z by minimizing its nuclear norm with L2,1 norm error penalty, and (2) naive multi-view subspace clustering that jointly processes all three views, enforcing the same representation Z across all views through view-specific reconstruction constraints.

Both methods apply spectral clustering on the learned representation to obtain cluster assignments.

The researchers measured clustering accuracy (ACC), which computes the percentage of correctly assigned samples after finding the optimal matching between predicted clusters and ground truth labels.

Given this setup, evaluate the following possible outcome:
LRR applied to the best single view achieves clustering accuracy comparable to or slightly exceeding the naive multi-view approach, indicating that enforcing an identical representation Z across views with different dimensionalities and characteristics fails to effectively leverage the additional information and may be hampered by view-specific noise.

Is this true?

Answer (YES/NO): YES